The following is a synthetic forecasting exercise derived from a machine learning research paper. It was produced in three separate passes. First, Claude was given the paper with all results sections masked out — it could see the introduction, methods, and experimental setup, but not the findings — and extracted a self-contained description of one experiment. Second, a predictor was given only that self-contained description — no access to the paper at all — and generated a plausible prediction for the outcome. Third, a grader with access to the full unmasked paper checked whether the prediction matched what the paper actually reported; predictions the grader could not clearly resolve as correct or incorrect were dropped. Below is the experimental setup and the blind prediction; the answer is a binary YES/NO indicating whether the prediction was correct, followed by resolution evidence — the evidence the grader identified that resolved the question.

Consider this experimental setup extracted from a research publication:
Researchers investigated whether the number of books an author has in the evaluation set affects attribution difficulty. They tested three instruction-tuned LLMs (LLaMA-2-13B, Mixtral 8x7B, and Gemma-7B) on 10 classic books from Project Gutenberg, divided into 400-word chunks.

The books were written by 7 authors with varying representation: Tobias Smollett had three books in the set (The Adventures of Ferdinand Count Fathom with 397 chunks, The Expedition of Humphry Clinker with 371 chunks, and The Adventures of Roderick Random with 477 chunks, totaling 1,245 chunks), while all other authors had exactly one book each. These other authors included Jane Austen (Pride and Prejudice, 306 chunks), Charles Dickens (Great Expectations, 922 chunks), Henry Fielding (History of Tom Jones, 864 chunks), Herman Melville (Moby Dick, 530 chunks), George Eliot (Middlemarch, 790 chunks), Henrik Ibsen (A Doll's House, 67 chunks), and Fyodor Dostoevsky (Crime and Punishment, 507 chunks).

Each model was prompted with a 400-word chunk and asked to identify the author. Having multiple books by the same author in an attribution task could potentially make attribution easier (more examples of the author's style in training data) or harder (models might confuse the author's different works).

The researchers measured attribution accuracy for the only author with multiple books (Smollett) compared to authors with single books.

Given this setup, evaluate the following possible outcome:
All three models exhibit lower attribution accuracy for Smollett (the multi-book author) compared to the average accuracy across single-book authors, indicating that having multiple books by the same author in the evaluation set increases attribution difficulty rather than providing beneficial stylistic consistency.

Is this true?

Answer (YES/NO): NO